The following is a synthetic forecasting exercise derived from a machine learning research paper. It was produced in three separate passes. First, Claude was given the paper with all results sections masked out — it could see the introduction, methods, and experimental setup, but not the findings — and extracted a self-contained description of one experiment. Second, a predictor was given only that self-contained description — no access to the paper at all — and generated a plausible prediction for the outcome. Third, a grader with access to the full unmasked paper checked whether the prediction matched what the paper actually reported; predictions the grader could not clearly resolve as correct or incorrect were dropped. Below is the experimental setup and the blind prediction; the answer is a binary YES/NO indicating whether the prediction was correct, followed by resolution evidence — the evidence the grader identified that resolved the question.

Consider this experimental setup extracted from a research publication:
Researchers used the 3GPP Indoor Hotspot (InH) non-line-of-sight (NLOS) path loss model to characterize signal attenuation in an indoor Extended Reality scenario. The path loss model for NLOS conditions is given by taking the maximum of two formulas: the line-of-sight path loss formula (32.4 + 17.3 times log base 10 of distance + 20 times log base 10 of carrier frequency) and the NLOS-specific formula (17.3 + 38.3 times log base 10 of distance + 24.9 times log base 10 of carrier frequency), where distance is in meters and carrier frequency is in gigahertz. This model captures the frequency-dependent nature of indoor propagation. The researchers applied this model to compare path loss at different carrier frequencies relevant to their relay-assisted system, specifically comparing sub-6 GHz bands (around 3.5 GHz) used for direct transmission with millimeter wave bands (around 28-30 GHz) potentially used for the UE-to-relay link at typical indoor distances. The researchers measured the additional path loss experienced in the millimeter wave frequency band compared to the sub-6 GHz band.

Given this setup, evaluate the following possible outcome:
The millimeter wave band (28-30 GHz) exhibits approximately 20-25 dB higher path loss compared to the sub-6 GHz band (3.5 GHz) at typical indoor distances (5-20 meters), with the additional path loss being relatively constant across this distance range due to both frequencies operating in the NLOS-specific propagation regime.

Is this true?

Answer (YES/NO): NO